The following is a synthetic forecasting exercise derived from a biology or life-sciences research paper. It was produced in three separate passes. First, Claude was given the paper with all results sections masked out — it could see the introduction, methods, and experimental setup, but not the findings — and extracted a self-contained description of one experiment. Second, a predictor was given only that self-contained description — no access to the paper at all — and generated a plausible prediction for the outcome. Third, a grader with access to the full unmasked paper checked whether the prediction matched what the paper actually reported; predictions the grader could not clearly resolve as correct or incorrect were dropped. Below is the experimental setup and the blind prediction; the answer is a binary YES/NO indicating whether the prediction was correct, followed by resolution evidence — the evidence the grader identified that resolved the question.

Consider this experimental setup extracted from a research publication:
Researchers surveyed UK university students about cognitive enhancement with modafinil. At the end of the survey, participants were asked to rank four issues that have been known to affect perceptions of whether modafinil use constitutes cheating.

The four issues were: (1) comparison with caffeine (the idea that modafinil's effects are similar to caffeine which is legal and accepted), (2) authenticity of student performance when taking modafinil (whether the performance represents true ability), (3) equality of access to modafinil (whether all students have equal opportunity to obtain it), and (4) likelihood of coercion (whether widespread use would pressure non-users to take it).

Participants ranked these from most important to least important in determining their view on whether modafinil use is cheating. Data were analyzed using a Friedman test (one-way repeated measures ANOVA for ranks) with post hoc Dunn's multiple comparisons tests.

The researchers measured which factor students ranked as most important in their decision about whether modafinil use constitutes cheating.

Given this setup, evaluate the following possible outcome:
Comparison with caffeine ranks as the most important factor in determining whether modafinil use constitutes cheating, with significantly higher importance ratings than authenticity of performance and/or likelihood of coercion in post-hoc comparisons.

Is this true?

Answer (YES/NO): NO